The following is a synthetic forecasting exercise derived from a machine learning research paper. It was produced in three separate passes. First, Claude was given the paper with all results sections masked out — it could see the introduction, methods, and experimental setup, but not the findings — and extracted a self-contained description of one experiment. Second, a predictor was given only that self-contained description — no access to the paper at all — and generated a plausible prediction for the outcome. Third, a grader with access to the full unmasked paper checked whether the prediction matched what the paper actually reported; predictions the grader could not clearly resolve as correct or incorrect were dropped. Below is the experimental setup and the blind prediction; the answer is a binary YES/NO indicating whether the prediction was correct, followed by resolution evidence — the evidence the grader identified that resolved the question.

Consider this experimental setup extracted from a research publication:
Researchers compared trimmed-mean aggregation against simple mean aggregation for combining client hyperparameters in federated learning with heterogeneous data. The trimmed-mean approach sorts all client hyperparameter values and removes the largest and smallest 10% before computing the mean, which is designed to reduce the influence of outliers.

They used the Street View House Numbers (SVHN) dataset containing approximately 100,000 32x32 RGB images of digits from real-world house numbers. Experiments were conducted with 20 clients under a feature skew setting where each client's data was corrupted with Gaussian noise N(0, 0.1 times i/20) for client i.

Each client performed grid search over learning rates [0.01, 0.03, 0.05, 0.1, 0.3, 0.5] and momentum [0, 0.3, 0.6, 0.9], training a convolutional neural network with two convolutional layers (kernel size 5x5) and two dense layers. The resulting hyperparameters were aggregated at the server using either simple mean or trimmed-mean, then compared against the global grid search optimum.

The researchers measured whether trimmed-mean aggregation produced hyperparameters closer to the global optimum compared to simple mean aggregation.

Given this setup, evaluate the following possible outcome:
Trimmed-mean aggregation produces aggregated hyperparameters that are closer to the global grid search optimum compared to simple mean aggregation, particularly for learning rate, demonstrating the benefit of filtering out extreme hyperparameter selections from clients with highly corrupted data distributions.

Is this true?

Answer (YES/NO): NO